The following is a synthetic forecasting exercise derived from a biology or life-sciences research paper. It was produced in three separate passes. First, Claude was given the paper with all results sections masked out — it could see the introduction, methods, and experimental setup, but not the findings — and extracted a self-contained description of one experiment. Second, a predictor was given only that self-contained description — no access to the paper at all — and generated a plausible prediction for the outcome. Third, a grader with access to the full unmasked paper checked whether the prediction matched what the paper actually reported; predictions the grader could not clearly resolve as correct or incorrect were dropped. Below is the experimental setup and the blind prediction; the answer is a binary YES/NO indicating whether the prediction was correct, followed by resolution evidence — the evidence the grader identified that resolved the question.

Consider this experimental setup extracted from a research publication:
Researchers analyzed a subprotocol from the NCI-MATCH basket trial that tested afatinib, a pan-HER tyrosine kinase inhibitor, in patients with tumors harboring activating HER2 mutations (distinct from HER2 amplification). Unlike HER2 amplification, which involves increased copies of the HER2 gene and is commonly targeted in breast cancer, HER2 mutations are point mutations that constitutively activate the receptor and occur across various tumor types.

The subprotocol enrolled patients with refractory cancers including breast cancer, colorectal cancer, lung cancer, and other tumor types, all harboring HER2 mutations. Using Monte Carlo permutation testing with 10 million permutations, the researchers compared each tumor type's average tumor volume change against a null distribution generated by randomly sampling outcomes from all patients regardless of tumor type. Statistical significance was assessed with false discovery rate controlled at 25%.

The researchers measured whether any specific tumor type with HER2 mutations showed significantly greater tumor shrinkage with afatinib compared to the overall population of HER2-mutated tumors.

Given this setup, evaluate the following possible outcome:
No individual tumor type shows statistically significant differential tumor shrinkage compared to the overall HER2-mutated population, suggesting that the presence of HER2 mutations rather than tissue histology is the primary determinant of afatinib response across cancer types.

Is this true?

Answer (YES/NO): NO